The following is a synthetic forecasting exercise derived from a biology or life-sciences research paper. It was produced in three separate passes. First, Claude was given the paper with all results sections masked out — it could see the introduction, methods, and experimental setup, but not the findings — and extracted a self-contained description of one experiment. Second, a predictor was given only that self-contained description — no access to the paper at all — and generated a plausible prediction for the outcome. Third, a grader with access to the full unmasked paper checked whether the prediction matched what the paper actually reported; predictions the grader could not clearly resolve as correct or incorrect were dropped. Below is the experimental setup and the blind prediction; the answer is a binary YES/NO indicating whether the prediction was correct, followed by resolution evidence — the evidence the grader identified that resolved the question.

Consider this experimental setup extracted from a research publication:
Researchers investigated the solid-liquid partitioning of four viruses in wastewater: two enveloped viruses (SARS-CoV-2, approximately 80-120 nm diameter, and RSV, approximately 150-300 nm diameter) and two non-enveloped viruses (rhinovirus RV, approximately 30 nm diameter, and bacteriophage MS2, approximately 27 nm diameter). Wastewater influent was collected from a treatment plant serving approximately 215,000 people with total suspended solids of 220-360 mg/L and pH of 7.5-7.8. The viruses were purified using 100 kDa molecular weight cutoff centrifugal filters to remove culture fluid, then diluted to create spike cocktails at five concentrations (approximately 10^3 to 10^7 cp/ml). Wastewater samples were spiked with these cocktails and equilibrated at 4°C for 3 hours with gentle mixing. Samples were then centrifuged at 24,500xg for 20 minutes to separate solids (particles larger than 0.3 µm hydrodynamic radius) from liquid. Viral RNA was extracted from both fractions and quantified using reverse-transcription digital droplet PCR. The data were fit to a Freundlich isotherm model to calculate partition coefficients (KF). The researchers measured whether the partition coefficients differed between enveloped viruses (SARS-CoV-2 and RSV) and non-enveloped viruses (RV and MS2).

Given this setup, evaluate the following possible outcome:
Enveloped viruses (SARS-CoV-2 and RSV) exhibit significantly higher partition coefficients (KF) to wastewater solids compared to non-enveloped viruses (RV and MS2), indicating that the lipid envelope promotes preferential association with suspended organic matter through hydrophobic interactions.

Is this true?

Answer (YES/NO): NO